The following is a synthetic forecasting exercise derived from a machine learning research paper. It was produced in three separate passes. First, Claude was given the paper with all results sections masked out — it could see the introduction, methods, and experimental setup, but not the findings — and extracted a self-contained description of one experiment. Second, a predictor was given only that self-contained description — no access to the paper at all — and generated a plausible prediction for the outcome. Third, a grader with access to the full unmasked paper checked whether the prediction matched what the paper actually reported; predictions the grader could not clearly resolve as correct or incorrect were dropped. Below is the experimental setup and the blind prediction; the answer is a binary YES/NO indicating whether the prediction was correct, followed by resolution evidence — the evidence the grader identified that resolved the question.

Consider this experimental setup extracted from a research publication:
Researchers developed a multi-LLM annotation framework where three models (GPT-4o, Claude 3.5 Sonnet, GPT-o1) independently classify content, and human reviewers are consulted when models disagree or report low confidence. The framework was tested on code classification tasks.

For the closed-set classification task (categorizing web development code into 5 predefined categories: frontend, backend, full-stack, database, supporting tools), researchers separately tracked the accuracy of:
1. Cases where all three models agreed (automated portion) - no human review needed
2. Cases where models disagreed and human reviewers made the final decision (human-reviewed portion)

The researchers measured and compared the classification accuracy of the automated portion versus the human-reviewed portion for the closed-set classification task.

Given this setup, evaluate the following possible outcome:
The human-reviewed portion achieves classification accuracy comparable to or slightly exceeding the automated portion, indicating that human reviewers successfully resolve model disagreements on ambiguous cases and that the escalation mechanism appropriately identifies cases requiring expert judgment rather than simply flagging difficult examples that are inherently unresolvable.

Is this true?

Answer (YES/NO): YES